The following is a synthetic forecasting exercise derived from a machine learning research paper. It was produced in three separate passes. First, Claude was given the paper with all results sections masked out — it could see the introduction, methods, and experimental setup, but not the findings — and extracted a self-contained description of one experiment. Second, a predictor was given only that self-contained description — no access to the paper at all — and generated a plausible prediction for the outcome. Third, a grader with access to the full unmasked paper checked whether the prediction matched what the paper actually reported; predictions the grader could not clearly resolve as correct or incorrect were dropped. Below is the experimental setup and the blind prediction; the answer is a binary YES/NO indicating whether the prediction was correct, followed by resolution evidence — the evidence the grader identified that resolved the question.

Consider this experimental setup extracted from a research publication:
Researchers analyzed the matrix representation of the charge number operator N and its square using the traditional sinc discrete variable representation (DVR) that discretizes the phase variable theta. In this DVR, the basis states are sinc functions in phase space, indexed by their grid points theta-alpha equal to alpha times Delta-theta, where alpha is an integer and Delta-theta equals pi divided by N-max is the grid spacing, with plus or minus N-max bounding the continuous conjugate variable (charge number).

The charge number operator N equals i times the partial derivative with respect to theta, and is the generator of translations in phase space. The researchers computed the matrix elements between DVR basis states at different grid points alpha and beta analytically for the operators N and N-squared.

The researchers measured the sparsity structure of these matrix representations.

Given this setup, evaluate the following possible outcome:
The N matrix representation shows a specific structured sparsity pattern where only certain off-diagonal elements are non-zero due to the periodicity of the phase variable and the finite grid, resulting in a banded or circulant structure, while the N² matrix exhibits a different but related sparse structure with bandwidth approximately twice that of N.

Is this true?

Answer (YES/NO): NO